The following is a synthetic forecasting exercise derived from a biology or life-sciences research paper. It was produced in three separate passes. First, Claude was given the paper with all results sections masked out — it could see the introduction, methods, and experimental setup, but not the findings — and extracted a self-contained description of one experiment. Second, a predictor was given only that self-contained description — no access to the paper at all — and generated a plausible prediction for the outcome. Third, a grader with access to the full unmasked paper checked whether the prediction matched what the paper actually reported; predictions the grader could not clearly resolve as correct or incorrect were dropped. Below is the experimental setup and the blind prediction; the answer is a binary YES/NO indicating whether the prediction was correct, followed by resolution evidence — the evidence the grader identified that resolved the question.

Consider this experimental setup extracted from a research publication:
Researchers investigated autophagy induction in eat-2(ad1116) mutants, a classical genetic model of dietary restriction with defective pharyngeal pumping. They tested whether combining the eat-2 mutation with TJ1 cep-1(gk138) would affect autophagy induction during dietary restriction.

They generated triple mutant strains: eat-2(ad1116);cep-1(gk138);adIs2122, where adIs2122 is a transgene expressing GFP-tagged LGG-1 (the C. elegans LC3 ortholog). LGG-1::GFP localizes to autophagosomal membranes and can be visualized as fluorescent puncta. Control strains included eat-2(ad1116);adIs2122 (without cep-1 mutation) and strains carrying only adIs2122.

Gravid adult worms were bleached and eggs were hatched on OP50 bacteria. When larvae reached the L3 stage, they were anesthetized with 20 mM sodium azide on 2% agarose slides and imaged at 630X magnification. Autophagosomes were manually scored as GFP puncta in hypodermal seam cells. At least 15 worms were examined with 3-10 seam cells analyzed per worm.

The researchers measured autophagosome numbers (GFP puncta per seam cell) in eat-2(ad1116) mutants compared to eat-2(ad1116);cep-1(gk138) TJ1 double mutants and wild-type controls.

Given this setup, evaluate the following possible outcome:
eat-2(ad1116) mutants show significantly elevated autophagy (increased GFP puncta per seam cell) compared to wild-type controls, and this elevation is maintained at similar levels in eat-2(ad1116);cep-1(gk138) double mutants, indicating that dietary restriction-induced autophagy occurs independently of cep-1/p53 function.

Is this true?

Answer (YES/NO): NO